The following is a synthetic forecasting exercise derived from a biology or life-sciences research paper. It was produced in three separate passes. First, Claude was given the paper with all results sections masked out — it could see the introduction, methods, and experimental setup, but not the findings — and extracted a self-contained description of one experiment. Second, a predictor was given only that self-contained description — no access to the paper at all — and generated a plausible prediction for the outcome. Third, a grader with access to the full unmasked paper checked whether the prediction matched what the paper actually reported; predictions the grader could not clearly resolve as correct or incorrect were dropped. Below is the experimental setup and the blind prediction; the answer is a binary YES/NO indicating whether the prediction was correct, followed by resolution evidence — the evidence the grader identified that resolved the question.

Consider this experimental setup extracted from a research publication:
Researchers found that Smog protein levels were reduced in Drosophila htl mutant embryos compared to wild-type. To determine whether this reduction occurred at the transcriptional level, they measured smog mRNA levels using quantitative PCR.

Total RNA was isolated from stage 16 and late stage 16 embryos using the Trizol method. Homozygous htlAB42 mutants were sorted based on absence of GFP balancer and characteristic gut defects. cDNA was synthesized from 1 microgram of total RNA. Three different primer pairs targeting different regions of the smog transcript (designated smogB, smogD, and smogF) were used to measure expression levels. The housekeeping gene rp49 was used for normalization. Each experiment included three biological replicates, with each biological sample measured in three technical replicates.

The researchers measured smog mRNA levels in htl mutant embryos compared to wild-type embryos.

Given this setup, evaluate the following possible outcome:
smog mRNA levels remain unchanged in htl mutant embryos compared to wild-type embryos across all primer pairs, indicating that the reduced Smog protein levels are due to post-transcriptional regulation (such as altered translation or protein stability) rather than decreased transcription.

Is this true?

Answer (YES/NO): YES